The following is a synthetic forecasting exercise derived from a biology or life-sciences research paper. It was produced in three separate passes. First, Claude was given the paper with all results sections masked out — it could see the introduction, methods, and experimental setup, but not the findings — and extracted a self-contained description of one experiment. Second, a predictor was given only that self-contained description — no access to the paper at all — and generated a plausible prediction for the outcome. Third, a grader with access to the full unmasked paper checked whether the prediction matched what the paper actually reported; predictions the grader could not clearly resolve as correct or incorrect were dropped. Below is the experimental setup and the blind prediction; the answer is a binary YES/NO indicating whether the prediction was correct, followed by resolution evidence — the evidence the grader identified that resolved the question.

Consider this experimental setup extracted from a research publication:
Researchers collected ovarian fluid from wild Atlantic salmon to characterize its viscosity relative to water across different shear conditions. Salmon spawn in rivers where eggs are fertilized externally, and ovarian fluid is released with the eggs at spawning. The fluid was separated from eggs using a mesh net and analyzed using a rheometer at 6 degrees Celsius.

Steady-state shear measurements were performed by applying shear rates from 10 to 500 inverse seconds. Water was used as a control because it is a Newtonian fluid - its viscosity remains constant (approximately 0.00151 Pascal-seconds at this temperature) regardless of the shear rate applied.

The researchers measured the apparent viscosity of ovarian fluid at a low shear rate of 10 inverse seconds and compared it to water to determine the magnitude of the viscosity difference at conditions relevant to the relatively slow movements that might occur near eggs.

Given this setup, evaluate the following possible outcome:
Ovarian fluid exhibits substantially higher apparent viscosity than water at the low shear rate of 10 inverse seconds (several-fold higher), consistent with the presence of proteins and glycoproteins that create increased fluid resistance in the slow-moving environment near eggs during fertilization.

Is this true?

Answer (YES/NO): YES